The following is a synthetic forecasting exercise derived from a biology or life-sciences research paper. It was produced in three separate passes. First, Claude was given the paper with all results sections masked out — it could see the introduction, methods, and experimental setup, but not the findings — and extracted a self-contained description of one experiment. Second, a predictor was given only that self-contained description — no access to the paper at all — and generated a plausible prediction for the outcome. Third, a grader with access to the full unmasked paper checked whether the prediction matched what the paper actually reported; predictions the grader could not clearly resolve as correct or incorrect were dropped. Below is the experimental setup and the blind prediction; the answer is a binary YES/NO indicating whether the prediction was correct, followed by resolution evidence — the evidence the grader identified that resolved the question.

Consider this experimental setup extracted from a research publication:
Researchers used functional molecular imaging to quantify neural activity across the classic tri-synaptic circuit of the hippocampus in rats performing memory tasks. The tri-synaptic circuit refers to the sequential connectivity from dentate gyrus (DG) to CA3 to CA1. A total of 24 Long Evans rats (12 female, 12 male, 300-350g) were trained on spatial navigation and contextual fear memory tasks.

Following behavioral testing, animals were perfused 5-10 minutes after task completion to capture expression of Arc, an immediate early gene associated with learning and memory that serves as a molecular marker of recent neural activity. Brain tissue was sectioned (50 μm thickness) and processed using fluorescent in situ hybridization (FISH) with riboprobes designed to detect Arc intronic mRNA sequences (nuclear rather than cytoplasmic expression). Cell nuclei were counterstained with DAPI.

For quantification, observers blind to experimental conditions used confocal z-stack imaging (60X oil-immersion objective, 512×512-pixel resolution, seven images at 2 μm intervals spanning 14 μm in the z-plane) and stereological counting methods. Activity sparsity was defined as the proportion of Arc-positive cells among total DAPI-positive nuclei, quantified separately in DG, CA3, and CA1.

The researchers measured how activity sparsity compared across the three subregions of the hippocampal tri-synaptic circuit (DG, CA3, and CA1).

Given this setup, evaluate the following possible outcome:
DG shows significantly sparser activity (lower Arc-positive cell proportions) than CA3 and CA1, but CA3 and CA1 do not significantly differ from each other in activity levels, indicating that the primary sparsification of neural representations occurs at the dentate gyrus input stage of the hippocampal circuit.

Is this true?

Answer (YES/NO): NO